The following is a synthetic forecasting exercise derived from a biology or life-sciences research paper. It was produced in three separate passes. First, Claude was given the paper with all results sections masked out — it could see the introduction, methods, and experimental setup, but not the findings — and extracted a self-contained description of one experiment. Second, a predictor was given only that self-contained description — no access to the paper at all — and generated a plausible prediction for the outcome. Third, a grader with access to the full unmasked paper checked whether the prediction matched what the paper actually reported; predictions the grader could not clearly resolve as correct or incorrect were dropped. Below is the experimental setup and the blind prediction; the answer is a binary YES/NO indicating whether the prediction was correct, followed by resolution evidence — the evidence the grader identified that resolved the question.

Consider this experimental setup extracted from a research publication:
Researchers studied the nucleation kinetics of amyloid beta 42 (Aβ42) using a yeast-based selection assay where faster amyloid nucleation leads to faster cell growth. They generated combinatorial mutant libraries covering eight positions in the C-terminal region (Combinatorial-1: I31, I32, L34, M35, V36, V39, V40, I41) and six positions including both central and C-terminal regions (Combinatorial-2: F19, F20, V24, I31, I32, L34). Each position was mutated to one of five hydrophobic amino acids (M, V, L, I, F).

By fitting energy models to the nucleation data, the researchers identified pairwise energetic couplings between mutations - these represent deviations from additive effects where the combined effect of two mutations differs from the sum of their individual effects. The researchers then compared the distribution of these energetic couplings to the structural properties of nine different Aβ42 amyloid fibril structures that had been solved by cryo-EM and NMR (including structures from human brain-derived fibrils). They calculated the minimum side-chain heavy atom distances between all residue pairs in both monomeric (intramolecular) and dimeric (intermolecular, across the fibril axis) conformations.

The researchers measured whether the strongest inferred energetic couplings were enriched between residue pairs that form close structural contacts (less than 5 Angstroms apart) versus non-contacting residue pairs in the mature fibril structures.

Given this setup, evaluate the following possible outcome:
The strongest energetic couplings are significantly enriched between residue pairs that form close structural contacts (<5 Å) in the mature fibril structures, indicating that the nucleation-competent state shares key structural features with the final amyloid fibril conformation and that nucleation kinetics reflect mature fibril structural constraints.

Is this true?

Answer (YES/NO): YES